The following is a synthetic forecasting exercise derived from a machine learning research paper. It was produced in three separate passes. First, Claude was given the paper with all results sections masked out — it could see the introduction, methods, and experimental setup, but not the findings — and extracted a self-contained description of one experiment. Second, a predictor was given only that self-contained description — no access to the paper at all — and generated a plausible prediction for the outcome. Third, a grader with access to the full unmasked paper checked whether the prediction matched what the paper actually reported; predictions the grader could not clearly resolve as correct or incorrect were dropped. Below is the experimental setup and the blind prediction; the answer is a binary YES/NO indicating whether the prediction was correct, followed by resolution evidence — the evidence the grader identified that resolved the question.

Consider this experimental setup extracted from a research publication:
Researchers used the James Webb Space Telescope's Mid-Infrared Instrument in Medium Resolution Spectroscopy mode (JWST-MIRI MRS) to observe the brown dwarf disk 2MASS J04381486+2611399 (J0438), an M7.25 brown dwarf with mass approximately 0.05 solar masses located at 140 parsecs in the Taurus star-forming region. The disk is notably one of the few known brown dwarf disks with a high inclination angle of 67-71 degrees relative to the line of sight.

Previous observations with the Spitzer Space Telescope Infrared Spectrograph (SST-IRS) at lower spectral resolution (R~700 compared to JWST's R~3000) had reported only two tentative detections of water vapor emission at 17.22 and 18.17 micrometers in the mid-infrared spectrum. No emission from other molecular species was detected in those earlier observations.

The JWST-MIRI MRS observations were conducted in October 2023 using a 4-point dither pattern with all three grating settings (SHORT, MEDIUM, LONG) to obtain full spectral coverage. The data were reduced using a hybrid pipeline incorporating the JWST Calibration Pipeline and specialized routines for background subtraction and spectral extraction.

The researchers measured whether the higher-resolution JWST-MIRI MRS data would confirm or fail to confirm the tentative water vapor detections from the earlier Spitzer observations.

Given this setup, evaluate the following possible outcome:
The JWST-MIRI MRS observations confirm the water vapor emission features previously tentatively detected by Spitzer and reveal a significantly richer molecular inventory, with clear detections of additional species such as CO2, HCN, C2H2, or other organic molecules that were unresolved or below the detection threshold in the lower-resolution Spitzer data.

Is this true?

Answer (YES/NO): YES